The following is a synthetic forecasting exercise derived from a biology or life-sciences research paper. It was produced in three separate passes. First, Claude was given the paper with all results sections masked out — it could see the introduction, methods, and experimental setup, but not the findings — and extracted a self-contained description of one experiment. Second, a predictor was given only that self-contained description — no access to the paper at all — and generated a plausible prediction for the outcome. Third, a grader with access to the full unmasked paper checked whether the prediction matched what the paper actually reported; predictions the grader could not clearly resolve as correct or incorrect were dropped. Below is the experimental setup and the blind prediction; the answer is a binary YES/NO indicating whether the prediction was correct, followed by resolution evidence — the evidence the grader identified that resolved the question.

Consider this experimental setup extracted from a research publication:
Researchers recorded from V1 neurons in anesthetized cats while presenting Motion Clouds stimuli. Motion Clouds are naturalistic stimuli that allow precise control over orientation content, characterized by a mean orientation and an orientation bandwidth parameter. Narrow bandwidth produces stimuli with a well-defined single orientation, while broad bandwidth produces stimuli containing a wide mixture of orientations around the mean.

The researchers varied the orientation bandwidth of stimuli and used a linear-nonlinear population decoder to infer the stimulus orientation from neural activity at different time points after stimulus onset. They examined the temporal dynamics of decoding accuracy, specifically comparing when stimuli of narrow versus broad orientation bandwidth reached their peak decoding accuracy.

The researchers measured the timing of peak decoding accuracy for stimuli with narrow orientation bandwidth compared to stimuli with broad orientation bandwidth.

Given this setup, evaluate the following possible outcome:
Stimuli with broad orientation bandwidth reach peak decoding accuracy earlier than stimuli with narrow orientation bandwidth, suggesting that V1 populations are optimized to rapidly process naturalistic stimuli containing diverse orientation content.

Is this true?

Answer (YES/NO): NO